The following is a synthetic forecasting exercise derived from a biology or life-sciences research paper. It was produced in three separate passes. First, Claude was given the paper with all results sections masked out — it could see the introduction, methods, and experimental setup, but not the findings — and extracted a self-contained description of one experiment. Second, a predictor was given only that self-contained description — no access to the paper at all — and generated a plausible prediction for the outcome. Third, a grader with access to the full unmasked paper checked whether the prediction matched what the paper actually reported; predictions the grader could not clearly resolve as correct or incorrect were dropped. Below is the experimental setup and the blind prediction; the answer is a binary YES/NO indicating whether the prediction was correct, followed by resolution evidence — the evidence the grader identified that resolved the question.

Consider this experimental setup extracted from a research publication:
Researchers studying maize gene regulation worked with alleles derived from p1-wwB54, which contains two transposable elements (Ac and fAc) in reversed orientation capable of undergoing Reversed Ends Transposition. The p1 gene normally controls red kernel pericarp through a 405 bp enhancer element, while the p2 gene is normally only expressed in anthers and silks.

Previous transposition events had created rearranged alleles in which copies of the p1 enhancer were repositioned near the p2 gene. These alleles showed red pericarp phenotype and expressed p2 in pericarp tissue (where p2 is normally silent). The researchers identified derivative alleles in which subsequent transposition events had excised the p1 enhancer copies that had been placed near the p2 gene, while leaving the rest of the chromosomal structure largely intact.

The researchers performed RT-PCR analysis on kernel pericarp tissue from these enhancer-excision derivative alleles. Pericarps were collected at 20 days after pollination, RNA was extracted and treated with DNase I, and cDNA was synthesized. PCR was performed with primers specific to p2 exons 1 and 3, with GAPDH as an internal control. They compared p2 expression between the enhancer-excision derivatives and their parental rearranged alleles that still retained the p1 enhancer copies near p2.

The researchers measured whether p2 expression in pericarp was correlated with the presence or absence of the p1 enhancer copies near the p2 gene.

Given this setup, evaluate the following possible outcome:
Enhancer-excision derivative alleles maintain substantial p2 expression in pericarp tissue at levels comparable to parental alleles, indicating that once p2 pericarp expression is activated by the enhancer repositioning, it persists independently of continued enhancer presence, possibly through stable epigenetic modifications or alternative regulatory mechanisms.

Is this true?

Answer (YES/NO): NO